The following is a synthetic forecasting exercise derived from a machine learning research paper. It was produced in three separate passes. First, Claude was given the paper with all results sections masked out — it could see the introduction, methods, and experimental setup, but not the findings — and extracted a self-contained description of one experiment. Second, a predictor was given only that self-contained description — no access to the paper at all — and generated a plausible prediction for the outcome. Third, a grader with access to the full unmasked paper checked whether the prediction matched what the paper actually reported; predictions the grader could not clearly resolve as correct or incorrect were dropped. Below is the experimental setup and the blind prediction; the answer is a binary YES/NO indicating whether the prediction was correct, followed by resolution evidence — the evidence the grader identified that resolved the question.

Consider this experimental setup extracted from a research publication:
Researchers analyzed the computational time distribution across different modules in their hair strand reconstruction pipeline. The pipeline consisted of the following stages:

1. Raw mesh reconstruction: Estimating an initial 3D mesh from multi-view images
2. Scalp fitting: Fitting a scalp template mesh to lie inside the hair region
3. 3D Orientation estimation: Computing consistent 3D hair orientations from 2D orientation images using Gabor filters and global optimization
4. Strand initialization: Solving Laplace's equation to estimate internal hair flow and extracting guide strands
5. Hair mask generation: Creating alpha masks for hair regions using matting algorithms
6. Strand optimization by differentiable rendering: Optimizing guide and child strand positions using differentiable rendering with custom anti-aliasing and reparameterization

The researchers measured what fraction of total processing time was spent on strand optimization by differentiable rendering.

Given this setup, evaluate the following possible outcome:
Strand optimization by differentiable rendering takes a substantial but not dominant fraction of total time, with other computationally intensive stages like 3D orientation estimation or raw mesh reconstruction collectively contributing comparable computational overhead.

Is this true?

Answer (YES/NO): YES